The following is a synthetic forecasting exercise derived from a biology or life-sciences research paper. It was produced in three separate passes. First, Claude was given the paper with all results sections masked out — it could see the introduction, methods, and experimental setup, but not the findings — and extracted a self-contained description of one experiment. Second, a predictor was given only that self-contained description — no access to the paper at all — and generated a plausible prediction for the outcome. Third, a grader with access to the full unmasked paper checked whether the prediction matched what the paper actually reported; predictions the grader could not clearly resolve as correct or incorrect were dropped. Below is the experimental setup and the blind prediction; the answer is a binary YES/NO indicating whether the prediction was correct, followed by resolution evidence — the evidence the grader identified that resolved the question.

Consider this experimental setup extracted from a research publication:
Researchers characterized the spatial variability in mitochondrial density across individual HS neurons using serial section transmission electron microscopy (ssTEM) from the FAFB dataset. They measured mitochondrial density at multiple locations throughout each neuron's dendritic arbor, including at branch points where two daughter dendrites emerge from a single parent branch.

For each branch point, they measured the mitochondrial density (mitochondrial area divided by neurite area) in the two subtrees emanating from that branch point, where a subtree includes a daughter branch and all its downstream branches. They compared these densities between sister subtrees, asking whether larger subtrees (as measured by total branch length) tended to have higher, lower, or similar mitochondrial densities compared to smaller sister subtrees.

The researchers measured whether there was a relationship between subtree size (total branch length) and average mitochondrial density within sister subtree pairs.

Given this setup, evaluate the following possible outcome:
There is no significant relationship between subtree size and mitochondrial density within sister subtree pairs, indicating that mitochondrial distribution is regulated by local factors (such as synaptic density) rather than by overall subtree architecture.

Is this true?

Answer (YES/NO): NO